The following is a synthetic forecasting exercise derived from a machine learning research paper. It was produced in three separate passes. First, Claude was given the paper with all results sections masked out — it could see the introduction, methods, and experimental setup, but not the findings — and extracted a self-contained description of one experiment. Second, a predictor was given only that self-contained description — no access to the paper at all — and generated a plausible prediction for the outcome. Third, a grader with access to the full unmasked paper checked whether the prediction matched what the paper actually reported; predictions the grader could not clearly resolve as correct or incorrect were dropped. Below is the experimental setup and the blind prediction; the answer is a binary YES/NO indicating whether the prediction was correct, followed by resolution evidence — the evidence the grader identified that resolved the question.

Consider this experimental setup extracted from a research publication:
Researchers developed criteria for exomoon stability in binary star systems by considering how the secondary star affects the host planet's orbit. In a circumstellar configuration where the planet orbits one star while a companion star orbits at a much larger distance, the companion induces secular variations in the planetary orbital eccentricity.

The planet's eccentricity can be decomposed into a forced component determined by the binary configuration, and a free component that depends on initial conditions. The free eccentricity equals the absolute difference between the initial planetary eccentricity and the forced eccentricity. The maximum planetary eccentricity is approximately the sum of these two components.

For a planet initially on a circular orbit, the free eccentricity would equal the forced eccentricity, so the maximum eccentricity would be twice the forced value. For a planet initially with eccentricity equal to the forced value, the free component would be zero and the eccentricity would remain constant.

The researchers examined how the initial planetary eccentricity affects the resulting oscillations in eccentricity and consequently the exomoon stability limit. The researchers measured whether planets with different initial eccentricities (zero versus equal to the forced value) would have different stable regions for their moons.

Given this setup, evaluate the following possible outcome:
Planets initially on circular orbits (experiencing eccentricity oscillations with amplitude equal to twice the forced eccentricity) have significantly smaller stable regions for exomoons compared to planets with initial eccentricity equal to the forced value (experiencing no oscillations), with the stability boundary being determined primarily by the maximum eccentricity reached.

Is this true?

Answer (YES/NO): YES